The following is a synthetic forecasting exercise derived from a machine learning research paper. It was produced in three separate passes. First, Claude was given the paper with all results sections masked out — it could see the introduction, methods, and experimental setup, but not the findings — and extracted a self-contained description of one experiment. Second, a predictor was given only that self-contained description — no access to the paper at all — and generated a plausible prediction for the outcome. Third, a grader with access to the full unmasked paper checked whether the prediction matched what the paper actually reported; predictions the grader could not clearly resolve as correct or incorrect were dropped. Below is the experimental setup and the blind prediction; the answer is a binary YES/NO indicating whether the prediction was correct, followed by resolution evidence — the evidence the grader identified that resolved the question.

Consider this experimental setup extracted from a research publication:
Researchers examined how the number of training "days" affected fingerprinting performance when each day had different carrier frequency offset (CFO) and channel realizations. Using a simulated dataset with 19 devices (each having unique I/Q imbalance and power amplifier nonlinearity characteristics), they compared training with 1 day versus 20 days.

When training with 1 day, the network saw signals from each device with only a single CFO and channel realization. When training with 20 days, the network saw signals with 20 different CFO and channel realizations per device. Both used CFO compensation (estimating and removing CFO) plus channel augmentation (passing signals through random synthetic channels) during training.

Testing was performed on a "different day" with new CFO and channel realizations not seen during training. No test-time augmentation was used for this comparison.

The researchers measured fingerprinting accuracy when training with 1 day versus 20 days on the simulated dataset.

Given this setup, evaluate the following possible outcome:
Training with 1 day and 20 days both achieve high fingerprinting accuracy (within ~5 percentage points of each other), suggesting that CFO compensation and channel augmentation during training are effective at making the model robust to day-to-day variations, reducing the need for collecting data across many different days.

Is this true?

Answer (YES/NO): NO